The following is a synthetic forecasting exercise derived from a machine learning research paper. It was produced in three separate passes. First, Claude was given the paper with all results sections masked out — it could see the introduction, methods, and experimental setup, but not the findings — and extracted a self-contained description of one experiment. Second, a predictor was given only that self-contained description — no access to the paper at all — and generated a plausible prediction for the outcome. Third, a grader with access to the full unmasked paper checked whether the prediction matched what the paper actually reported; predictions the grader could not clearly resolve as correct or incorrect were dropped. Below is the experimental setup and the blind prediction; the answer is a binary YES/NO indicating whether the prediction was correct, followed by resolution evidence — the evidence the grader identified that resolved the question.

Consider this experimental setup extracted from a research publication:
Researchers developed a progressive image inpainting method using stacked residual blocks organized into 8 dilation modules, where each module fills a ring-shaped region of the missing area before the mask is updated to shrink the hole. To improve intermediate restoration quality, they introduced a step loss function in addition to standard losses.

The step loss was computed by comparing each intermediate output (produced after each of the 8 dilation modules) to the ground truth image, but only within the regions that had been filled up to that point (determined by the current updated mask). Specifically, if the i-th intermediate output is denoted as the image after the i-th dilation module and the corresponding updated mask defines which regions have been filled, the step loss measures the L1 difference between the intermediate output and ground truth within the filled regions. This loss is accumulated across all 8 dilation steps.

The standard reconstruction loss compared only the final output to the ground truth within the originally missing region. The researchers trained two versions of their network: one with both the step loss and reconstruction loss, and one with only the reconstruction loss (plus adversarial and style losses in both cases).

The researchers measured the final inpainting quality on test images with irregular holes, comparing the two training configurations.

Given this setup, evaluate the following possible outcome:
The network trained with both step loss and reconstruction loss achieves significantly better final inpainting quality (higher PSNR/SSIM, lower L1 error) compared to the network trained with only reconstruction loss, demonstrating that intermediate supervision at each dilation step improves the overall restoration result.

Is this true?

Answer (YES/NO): NO